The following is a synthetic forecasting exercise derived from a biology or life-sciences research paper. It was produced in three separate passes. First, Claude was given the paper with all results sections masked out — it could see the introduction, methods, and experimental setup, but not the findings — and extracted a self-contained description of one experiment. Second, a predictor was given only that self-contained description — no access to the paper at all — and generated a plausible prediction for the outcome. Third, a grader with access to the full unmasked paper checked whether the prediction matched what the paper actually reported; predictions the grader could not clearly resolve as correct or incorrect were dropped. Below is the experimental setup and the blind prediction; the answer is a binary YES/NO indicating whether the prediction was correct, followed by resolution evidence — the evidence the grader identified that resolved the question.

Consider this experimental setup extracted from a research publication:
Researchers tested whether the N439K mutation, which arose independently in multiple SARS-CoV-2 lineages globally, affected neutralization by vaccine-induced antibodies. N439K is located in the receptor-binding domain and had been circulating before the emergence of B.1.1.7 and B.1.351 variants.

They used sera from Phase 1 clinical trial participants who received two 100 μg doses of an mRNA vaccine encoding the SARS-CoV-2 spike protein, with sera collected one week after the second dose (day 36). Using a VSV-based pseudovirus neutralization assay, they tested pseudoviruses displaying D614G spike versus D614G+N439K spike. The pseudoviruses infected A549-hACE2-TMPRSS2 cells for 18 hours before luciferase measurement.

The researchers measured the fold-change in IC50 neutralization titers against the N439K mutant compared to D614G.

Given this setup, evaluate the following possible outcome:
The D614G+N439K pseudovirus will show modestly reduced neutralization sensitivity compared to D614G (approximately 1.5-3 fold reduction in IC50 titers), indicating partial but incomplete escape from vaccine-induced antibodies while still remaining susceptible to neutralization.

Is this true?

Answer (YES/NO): NO